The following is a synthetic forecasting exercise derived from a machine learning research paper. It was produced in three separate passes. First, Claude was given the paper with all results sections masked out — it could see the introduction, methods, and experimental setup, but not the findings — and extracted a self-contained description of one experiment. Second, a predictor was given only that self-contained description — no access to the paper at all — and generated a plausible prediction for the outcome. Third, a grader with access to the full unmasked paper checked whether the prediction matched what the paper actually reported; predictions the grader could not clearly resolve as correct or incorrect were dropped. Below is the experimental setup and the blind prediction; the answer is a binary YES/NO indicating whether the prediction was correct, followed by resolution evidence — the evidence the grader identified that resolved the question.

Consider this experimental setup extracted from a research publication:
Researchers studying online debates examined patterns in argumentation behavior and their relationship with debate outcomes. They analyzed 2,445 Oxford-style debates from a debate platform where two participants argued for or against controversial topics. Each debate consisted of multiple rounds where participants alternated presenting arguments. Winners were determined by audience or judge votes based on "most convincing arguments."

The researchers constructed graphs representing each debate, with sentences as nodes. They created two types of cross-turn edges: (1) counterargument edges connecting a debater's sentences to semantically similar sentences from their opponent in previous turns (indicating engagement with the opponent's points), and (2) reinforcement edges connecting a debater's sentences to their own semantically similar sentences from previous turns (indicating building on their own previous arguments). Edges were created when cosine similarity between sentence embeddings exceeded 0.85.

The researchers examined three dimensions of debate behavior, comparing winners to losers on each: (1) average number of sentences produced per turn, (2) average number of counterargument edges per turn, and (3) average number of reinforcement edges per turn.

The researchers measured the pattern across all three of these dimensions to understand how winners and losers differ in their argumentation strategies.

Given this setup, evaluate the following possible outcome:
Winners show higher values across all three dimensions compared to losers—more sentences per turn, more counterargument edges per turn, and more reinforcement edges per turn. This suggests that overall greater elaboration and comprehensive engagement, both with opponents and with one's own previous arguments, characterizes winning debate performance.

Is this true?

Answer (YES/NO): NO